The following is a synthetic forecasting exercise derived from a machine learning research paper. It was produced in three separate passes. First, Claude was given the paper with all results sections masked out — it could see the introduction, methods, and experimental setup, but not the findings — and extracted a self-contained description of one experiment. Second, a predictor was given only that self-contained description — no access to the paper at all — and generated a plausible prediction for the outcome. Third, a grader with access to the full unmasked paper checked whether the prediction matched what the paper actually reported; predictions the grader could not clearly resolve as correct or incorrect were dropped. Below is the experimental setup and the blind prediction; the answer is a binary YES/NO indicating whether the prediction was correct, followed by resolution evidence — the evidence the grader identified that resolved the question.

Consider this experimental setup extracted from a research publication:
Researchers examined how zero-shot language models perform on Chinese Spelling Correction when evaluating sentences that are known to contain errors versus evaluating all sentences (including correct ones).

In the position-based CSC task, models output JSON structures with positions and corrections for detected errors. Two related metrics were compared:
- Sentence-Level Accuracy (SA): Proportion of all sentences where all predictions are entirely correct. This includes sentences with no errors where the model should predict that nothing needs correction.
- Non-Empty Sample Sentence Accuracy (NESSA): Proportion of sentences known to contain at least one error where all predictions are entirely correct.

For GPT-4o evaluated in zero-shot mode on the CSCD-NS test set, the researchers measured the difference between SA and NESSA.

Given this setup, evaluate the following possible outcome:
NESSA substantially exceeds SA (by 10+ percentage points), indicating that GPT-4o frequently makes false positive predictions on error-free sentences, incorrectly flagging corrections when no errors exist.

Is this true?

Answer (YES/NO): NO